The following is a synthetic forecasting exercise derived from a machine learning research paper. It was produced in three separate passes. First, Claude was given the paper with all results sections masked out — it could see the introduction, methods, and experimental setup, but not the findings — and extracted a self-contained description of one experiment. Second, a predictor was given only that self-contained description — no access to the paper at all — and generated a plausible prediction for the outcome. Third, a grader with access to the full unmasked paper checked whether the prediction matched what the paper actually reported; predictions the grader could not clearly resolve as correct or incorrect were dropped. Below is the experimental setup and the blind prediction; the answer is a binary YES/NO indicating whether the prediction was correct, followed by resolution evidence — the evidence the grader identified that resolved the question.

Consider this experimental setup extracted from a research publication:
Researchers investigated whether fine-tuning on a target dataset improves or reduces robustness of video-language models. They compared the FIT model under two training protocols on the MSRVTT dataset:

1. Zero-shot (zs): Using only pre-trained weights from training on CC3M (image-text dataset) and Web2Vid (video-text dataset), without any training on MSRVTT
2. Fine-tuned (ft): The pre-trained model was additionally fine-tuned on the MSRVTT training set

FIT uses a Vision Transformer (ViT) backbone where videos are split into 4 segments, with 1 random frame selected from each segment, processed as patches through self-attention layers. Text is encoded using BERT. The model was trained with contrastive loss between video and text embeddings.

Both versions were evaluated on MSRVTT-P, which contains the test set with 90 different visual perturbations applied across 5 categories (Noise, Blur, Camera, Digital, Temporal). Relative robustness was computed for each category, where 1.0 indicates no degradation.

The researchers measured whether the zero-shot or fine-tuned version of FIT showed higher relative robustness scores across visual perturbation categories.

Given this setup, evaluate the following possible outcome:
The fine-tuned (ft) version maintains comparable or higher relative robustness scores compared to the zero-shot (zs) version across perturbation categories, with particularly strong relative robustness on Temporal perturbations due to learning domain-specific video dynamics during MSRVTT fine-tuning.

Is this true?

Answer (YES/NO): NO